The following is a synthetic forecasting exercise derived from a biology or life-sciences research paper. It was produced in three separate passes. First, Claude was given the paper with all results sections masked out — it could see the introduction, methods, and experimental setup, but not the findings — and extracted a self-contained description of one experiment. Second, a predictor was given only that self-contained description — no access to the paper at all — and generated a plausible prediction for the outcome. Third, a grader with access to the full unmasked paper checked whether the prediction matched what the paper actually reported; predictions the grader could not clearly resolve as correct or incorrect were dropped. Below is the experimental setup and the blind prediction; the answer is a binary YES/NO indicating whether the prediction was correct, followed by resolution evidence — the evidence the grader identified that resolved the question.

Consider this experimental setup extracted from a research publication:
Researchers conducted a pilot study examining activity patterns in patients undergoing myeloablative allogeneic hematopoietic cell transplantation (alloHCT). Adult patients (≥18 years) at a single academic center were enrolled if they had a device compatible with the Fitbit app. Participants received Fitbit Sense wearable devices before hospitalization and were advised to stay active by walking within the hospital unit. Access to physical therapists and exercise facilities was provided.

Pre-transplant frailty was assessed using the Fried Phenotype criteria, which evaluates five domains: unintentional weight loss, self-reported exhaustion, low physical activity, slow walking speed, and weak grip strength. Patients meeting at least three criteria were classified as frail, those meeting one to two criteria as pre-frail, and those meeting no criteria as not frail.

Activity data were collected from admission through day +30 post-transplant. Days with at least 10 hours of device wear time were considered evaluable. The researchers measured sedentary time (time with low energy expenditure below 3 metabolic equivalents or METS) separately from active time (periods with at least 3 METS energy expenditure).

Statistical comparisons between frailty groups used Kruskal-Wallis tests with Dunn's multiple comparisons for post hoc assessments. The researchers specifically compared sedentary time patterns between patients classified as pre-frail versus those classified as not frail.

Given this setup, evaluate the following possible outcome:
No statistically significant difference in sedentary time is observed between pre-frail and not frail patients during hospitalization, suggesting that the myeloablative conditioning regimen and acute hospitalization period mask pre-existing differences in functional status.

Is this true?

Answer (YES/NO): NO